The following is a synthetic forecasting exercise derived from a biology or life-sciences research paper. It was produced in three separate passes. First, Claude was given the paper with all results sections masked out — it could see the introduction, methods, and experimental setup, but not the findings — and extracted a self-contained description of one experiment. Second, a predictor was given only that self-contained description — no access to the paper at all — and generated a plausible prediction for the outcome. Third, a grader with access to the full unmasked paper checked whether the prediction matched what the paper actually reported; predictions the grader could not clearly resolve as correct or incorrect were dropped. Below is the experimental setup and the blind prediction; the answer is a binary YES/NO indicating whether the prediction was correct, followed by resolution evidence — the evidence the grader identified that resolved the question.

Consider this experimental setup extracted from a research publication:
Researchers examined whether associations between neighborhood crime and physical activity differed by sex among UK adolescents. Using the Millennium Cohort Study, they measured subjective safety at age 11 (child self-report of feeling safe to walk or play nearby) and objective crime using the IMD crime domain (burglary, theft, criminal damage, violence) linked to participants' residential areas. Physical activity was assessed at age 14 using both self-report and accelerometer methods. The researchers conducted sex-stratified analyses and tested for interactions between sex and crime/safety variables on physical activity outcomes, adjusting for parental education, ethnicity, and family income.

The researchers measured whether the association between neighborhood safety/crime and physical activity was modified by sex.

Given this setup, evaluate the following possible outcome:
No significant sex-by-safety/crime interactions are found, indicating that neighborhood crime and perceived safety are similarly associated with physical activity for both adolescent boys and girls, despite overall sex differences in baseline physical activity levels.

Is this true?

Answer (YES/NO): YES